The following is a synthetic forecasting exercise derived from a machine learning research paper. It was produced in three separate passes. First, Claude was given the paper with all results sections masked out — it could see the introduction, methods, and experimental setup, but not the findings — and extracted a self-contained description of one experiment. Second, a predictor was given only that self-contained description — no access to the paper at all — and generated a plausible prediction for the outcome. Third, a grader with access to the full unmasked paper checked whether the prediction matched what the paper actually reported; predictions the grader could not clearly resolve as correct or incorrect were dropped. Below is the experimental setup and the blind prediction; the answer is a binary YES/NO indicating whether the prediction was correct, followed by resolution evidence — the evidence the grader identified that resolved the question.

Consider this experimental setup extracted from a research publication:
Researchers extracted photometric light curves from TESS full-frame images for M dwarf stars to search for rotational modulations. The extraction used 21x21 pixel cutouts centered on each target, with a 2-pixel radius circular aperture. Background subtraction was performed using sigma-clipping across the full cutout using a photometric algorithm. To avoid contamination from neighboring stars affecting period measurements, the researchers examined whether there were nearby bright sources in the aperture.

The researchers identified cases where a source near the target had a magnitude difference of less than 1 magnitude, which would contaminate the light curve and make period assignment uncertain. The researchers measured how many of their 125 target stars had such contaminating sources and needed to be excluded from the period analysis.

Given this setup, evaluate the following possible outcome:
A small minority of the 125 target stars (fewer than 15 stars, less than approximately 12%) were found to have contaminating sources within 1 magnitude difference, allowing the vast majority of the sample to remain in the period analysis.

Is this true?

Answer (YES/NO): NO